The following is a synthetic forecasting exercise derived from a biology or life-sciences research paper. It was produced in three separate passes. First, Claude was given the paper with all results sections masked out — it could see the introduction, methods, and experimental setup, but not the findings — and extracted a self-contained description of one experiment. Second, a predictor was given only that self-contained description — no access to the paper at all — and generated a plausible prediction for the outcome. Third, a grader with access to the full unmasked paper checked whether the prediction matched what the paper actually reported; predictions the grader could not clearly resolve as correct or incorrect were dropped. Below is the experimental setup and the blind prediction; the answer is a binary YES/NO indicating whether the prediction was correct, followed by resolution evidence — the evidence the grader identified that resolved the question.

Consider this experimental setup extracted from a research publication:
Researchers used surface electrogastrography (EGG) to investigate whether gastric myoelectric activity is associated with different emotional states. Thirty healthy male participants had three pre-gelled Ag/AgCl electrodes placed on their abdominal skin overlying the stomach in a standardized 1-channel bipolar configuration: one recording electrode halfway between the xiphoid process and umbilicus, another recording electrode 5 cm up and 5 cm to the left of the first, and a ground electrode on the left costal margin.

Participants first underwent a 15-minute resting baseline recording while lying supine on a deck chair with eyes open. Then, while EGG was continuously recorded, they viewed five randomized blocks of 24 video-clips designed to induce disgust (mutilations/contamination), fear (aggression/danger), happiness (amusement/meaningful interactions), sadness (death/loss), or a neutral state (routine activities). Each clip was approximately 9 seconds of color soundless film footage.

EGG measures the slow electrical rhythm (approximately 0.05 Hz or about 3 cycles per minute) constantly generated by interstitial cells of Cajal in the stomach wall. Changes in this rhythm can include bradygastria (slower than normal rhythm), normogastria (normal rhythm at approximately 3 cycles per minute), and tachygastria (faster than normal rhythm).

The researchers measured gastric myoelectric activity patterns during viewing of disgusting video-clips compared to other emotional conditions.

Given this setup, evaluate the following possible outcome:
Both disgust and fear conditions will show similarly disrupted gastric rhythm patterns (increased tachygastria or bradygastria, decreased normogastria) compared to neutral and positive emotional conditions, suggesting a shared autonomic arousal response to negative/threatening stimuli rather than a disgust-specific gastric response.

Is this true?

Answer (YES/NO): NO